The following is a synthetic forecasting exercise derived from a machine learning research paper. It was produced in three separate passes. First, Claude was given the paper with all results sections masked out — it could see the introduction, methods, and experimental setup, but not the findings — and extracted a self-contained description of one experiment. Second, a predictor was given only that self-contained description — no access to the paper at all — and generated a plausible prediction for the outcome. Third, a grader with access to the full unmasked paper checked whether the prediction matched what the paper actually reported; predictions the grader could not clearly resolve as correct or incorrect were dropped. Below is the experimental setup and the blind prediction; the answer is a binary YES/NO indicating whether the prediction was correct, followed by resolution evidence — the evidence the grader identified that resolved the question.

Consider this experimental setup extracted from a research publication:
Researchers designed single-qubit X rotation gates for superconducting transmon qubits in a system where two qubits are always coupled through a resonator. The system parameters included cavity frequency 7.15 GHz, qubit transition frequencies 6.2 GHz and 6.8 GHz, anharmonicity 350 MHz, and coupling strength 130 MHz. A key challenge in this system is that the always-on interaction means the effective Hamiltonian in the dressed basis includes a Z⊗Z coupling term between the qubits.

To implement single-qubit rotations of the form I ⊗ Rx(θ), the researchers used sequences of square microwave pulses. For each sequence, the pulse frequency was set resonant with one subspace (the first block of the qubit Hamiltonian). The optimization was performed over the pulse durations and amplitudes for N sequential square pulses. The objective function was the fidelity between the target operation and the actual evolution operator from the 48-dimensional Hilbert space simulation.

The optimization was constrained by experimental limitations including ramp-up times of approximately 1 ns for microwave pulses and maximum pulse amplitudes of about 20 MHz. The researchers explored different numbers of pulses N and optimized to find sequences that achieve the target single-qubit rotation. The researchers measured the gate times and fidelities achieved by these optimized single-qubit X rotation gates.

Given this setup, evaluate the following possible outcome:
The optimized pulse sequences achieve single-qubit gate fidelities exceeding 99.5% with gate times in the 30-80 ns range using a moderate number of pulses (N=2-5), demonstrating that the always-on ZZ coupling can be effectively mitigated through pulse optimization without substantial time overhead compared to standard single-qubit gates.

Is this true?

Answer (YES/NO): NO